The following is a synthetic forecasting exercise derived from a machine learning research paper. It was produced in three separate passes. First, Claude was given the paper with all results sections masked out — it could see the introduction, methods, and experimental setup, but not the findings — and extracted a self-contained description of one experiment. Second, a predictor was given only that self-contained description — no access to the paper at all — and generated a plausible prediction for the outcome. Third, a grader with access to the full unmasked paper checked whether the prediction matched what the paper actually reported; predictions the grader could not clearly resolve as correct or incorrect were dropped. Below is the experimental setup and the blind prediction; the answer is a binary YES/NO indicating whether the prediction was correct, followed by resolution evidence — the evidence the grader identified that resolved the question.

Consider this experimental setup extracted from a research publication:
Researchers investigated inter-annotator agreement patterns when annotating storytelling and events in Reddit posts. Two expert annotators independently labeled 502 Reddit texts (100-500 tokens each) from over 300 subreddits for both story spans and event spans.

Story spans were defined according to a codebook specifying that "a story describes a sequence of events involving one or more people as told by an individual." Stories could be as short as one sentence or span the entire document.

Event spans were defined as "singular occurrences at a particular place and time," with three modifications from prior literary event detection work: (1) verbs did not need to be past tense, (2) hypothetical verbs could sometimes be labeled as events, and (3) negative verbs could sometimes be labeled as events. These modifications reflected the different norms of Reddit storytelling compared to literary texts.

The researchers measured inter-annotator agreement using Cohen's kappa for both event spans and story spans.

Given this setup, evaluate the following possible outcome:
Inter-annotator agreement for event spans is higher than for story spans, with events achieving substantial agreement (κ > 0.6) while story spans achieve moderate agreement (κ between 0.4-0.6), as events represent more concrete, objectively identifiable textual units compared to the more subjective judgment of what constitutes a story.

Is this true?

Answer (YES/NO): NO